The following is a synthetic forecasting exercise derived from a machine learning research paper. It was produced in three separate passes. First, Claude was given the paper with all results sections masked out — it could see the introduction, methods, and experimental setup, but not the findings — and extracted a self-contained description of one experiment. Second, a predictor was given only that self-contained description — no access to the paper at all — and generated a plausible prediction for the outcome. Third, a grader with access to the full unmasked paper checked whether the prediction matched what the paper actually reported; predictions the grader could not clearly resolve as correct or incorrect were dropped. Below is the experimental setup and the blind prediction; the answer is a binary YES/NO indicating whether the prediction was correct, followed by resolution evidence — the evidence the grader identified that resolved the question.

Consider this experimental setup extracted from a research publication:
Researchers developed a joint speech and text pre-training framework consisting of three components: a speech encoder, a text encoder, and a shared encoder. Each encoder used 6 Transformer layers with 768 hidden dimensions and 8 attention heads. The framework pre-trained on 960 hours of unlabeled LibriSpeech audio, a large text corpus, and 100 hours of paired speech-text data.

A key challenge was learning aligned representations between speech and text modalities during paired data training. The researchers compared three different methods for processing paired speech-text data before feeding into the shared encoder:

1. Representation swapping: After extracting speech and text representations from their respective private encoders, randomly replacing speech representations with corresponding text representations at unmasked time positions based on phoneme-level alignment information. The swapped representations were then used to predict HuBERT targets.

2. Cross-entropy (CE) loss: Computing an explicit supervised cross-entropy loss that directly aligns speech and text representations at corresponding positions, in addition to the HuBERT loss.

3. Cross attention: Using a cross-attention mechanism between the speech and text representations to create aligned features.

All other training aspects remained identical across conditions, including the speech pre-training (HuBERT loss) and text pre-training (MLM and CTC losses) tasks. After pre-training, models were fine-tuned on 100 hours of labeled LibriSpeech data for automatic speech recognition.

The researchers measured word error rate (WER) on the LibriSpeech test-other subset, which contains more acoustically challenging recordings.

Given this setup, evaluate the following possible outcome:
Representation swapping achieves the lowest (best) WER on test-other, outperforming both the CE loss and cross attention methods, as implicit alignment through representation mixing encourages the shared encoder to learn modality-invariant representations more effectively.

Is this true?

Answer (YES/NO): YES